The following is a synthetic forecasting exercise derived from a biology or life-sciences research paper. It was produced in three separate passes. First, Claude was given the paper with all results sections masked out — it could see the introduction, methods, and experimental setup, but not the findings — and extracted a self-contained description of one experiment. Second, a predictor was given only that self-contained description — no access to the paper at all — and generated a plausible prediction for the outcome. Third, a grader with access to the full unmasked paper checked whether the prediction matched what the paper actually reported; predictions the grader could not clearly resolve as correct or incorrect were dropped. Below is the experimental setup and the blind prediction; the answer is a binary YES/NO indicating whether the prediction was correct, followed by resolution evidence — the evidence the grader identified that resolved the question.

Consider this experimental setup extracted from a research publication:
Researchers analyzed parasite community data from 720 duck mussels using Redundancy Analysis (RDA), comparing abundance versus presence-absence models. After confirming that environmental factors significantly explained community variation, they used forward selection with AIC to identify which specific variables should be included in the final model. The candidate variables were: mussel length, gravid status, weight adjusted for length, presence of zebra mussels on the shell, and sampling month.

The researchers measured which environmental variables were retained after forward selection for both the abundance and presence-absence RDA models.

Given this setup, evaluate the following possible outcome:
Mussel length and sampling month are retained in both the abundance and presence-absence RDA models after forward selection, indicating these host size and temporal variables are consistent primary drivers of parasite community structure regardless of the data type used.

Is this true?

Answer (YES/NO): YES